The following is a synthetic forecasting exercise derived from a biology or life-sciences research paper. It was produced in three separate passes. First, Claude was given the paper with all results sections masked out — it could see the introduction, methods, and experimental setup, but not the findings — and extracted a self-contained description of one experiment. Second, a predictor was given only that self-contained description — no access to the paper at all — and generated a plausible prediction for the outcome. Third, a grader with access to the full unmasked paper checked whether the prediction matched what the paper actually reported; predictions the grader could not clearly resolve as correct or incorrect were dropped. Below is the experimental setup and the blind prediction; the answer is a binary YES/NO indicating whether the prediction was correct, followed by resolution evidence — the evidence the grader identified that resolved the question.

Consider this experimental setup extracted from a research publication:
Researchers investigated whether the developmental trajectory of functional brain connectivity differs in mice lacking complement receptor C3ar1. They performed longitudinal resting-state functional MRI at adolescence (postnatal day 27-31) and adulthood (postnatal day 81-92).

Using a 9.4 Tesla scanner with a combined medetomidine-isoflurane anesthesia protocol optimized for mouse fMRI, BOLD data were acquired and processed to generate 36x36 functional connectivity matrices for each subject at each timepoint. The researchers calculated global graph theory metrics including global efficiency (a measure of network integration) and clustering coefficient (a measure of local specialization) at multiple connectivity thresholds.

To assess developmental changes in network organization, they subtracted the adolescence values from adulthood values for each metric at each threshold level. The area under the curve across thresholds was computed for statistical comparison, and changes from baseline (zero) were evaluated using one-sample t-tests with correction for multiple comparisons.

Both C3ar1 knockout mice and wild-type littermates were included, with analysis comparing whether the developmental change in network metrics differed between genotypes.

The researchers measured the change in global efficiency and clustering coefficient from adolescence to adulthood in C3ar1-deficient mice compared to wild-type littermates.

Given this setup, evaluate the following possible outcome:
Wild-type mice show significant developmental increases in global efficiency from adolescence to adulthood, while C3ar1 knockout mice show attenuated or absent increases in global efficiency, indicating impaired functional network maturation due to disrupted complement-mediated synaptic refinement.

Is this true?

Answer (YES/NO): NO